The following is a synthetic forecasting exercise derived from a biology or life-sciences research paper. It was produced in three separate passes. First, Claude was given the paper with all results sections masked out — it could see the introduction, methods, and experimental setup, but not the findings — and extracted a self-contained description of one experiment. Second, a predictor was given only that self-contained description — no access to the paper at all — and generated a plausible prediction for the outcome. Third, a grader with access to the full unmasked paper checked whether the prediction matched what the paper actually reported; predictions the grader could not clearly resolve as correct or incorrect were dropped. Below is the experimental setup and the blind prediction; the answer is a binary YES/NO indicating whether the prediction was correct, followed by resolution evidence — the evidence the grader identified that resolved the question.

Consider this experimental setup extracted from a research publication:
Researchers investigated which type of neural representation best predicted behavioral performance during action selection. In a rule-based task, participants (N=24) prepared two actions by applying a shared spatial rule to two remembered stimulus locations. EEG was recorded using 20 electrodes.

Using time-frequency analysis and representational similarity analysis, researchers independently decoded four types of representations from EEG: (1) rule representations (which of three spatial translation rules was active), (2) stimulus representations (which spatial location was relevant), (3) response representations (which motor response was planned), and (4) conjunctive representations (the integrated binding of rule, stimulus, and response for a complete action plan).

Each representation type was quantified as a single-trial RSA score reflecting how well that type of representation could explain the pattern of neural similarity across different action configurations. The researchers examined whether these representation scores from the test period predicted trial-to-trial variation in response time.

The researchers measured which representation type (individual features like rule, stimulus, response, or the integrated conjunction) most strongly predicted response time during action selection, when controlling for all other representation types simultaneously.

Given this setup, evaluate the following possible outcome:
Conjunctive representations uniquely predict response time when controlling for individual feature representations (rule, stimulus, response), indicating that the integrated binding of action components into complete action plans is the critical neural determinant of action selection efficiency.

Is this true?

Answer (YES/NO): NO